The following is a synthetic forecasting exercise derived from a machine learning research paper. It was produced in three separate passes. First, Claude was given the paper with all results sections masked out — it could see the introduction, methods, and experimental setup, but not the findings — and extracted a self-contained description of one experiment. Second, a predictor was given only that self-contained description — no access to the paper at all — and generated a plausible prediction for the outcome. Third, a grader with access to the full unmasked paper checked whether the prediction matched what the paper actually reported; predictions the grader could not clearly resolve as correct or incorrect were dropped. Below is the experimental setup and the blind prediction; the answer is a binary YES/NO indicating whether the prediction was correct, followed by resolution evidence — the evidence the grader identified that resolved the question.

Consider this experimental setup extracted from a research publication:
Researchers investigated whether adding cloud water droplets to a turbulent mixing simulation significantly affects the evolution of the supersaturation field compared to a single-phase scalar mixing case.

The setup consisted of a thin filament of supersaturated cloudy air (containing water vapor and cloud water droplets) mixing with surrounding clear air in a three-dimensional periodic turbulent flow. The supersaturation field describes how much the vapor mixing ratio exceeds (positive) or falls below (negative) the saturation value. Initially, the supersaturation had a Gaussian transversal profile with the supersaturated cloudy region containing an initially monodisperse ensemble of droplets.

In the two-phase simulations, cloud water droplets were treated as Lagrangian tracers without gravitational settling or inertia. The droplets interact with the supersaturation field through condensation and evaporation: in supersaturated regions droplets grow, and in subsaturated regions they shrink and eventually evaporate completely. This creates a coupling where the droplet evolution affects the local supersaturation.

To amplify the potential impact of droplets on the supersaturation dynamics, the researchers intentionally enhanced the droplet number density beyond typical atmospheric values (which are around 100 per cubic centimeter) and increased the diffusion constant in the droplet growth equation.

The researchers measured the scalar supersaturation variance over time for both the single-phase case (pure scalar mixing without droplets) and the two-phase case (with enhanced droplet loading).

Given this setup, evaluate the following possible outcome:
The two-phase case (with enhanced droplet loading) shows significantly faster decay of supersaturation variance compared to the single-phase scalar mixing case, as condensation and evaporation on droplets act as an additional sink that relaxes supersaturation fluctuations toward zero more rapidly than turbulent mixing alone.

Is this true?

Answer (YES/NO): NO